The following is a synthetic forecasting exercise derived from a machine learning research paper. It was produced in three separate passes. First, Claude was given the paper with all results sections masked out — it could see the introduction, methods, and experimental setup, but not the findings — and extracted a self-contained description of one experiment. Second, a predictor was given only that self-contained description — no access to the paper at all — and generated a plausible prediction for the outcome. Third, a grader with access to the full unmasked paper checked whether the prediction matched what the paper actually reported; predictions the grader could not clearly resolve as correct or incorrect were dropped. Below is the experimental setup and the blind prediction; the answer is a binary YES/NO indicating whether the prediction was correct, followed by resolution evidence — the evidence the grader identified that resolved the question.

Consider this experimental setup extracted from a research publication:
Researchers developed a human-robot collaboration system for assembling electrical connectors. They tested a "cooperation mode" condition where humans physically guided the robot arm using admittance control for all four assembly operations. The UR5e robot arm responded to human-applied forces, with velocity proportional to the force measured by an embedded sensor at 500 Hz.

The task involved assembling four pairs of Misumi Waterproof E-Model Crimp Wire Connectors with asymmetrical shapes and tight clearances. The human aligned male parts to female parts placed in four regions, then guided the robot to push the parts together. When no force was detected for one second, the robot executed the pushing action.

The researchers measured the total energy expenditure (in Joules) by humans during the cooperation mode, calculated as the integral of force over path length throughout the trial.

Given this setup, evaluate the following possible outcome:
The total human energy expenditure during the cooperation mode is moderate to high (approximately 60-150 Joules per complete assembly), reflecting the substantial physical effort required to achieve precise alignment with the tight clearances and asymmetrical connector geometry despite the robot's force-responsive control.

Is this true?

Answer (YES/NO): NO